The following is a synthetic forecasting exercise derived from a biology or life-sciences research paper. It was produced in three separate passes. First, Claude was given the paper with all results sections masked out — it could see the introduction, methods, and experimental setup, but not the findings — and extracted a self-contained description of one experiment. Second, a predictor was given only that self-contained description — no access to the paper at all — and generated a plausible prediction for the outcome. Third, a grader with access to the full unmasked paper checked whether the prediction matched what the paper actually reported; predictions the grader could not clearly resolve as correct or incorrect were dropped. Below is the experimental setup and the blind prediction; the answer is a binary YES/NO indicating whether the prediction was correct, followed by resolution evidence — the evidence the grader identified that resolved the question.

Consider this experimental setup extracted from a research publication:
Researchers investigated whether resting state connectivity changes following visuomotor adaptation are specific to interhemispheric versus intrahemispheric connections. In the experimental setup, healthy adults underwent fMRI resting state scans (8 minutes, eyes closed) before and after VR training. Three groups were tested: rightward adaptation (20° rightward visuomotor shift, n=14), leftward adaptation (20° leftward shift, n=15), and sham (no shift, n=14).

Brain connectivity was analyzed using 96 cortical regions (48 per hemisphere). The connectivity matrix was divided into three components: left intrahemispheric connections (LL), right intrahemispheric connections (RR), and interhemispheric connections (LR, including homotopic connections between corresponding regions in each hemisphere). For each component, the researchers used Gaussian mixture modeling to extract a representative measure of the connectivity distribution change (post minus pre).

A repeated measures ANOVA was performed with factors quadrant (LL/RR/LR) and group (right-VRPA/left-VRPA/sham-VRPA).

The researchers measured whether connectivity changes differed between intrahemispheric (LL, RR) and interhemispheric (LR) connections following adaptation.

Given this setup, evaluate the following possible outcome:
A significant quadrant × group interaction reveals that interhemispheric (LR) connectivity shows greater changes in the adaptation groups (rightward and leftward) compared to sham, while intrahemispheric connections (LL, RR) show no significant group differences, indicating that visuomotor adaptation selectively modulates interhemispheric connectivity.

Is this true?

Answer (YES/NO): NO